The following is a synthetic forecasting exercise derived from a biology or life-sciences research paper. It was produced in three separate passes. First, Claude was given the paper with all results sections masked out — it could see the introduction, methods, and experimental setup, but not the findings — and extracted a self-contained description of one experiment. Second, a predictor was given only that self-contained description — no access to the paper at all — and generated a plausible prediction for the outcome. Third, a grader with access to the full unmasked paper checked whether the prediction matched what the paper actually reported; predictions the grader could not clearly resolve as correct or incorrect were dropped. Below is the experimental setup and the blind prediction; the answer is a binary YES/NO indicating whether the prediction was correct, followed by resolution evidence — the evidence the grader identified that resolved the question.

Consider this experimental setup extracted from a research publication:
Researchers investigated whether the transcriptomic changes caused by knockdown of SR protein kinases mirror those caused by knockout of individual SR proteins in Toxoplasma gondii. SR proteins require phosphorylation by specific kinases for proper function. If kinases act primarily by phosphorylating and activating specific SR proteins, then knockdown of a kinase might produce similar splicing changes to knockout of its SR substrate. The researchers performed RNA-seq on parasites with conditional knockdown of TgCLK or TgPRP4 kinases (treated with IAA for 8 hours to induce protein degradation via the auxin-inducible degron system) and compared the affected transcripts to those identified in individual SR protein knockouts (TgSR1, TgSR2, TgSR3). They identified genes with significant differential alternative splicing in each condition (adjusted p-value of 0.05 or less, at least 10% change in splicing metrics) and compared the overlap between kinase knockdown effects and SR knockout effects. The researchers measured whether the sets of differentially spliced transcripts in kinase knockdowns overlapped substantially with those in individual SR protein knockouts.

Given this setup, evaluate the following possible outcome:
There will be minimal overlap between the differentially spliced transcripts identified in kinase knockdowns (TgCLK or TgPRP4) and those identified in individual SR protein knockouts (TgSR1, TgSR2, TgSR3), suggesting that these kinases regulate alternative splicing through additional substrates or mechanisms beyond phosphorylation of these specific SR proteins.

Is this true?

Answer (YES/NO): YES